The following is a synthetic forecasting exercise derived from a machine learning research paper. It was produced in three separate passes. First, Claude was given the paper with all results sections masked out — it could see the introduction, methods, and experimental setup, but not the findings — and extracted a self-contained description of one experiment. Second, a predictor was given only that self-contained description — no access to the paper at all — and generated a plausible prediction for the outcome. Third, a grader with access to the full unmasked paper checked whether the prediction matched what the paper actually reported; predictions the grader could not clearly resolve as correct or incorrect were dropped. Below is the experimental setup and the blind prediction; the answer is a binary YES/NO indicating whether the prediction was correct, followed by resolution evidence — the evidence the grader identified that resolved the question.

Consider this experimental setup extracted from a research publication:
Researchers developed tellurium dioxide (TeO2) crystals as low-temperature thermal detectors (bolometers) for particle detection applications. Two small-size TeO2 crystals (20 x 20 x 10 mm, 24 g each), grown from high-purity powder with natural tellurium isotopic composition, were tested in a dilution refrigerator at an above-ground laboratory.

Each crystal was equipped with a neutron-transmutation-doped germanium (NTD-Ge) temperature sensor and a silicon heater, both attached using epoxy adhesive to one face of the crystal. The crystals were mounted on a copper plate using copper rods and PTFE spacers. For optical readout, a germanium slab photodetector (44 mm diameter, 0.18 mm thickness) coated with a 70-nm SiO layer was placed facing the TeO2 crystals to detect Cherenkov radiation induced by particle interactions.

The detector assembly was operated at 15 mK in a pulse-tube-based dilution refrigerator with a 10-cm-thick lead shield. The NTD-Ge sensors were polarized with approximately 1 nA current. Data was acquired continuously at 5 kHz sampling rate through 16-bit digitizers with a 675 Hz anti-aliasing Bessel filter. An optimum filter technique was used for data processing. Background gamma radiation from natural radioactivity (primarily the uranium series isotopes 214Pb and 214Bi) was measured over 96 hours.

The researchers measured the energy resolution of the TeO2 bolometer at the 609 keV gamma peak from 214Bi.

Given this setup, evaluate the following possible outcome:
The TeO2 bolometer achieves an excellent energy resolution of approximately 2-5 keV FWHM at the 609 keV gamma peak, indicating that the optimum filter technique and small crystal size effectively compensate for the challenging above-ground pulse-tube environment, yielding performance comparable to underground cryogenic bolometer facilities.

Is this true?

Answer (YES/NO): NO